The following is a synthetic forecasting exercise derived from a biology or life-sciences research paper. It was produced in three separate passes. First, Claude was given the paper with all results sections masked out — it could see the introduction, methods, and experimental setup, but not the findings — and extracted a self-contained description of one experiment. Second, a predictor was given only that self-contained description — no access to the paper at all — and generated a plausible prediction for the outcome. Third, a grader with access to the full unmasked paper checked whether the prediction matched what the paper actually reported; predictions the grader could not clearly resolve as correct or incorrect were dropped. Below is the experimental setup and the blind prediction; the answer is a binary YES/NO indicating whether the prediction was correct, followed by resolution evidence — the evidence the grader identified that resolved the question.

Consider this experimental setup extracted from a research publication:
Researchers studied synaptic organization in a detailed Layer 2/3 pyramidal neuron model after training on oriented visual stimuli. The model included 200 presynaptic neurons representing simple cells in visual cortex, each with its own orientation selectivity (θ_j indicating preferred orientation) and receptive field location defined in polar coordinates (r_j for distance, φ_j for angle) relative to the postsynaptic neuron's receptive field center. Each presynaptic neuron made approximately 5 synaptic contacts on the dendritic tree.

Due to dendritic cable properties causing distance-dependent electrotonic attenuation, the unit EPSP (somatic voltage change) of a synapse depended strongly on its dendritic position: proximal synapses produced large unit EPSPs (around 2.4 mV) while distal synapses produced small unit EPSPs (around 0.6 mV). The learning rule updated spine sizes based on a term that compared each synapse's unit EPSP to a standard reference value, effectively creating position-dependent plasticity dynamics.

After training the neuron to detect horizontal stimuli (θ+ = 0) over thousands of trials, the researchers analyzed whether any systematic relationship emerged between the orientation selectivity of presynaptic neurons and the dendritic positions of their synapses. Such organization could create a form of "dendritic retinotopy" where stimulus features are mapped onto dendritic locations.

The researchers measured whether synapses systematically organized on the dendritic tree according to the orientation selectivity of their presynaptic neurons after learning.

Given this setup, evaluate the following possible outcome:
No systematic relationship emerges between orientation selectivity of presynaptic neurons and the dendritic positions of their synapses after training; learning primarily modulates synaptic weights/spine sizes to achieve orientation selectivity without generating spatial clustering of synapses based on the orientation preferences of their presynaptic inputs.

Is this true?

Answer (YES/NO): YES